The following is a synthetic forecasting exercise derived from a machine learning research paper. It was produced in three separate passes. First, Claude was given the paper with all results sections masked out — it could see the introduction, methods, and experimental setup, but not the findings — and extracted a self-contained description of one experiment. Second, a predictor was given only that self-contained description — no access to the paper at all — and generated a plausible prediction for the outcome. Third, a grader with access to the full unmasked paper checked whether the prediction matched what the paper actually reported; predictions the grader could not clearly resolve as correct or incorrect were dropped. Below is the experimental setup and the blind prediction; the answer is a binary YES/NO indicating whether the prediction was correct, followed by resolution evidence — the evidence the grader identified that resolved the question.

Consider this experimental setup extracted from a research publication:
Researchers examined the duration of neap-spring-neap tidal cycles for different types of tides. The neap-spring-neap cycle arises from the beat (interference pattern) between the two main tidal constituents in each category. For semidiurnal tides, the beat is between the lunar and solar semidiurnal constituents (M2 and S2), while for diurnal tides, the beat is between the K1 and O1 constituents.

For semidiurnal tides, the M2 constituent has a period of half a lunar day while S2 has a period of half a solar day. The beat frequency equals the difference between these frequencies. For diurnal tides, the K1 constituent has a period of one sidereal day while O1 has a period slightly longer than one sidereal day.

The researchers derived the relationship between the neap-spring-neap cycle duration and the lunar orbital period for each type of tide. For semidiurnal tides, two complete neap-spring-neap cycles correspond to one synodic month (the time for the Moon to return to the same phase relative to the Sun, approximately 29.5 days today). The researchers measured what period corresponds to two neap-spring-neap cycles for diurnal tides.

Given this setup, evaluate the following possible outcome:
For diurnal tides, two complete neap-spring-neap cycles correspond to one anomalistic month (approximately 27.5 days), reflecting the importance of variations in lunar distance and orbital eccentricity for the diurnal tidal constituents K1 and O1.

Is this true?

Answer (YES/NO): NO